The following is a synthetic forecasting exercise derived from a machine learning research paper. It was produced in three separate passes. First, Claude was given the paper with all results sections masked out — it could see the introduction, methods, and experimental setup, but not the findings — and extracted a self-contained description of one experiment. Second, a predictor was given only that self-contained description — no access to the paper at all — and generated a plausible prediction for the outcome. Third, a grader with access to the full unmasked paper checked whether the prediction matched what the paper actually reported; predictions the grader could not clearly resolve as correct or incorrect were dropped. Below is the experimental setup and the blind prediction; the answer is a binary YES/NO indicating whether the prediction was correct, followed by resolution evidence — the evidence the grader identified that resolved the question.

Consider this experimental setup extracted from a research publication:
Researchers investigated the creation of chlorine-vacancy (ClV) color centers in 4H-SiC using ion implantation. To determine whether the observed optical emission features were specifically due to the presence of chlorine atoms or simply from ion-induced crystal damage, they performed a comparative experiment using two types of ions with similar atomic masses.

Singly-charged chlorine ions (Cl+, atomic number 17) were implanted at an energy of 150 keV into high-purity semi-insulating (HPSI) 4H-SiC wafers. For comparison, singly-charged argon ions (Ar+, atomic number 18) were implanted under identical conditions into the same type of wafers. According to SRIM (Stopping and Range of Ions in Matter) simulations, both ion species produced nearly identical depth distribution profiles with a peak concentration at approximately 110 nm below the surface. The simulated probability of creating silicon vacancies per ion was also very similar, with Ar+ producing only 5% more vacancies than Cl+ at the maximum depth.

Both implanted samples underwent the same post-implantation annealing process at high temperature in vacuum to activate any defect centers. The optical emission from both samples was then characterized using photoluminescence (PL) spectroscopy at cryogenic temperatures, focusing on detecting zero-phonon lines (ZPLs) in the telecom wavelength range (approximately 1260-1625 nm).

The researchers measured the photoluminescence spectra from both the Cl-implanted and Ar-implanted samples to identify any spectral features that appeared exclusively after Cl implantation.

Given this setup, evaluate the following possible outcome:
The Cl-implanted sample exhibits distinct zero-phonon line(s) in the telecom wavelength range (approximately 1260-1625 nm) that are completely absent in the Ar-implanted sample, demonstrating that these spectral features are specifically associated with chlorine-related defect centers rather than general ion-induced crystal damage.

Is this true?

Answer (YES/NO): YES